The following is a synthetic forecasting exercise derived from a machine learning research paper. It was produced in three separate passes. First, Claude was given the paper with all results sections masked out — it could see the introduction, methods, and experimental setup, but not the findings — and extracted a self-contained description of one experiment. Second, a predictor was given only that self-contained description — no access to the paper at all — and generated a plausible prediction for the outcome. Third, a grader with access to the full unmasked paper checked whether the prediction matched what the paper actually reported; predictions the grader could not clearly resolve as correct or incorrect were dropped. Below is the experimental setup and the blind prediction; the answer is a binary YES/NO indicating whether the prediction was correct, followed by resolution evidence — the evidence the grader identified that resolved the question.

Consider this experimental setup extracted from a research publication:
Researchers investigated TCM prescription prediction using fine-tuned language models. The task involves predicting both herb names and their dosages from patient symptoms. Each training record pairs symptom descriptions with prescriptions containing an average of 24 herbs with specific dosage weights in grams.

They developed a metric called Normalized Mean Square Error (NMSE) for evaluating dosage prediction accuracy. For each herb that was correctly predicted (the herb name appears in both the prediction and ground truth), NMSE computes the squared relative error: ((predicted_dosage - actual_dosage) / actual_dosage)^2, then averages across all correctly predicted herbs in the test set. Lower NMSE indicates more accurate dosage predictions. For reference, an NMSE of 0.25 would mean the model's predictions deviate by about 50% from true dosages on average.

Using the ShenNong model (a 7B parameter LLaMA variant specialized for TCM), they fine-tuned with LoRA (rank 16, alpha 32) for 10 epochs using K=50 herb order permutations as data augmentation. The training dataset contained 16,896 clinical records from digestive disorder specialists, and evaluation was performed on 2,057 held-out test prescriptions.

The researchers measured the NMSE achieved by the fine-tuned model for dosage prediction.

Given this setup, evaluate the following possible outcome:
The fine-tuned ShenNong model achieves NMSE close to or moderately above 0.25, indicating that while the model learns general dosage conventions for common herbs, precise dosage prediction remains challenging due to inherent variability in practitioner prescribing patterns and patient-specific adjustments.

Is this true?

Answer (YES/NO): NO